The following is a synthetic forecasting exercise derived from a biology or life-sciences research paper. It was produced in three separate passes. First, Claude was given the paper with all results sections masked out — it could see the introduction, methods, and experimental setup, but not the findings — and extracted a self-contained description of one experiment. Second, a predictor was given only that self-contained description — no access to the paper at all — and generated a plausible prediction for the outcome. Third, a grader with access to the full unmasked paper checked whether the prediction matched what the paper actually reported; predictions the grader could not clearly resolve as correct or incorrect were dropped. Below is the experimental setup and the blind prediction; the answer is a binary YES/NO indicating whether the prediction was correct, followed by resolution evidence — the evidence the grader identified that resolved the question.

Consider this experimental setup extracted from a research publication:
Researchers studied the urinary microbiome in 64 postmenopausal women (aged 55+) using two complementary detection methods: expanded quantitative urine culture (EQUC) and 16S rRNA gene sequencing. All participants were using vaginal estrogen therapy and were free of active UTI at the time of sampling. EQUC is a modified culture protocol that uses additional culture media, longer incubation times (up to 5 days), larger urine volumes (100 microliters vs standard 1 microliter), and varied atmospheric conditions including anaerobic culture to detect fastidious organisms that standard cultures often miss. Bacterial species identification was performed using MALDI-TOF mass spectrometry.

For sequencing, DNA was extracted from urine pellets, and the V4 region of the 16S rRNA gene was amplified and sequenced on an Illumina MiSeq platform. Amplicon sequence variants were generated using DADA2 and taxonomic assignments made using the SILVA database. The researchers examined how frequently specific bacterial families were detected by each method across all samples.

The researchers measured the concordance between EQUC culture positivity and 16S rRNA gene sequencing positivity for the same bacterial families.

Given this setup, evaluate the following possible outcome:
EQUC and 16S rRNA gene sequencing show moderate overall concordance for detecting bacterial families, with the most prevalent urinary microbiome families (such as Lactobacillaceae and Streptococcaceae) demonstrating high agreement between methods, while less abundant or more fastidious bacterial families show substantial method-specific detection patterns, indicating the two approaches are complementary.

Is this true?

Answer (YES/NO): NO